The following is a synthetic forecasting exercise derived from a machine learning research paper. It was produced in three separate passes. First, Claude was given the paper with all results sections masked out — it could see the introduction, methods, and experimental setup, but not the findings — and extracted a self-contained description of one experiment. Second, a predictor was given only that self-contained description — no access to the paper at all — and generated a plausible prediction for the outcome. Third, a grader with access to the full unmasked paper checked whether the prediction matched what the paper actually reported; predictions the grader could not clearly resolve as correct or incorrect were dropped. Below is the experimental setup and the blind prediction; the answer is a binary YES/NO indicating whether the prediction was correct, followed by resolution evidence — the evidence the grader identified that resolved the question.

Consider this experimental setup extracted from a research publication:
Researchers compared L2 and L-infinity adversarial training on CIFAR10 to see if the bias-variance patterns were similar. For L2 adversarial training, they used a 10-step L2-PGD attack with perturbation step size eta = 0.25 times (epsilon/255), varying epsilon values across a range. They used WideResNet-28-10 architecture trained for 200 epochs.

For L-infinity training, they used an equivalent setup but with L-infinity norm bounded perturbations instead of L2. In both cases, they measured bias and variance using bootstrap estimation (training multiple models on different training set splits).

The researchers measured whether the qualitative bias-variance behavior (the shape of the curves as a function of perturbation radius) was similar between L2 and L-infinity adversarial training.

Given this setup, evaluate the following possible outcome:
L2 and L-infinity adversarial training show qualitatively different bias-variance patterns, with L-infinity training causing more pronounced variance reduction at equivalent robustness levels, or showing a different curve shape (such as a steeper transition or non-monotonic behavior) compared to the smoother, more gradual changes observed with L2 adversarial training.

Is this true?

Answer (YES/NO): NO